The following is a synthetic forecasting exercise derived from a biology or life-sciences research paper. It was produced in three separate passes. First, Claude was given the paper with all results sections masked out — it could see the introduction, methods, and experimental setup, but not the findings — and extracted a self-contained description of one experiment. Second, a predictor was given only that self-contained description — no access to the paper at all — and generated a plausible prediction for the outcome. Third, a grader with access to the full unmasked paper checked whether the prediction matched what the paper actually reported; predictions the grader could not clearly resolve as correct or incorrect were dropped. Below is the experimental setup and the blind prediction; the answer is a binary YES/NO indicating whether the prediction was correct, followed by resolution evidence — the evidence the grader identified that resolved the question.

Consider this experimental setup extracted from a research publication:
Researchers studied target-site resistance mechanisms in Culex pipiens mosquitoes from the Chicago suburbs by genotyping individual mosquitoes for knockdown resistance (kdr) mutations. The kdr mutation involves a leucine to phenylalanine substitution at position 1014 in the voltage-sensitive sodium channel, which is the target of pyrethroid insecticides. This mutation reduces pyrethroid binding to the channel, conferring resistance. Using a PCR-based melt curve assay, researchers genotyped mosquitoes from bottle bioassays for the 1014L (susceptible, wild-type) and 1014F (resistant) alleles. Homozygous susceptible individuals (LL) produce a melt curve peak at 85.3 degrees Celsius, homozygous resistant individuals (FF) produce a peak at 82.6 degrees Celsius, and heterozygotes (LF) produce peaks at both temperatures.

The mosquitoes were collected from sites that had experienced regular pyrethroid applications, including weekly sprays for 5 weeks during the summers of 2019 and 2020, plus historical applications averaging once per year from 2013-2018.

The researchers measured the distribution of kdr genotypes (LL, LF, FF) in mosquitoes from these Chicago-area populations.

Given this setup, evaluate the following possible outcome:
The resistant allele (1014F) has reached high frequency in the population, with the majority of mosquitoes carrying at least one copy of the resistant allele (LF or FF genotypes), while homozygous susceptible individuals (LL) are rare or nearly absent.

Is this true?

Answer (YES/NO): YES